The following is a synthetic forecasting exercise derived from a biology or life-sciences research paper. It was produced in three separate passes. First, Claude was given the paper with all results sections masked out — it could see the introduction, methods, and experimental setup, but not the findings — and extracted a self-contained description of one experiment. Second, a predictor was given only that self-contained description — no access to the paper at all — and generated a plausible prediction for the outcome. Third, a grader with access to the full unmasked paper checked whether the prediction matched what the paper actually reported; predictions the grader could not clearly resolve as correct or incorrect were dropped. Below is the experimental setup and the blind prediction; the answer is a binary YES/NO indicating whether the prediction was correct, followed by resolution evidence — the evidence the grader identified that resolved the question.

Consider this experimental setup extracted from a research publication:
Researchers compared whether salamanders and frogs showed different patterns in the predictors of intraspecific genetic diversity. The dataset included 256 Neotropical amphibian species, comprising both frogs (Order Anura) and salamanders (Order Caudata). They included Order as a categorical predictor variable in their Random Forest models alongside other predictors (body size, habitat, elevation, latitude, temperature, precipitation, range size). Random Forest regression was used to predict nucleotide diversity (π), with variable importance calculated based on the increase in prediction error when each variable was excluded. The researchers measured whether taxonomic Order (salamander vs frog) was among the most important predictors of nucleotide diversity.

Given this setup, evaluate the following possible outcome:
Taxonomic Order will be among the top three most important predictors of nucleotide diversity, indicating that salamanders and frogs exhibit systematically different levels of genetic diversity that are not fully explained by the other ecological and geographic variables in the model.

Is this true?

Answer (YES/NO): NO